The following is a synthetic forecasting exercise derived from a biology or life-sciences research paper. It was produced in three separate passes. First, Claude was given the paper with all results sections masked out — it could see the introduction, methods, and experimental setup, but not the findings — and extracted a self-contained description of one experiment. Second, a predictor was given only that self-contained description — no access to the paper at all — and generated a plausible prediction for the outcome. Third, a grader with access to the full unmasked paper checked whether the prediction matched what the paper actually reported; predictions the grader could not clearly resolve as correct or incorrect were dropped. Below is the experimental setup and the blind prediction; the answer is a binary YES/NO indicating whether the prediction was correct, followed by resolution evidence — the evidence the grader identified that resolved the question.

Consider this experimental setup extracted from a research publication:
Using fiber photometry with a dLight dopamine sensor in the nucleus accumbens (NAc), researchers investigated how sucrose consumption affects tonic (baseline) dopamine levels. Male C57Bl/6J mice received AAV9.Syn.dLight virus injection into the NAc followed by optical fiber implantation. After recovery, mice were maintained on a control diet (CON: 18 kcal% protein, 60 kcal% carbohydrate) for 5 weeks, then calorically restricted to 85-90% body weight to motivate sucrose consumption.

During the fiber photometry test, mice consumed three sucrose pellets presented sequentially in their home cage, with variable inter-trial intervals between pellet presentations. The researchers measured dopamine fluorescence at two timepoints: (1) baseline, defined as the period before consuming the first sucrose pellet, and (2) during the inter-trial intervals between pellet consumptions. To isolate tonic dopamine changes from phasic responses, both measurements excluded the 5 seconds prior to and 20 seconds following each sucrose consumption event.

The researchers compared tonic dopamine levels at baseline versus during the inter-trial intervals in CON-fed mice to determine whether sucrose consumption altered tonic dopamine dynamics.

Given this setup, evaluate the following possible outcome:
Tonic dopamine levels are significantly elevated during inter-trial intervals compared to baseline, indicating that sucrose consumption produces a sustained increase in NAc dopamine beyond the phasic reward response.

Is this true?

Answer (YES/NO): NO